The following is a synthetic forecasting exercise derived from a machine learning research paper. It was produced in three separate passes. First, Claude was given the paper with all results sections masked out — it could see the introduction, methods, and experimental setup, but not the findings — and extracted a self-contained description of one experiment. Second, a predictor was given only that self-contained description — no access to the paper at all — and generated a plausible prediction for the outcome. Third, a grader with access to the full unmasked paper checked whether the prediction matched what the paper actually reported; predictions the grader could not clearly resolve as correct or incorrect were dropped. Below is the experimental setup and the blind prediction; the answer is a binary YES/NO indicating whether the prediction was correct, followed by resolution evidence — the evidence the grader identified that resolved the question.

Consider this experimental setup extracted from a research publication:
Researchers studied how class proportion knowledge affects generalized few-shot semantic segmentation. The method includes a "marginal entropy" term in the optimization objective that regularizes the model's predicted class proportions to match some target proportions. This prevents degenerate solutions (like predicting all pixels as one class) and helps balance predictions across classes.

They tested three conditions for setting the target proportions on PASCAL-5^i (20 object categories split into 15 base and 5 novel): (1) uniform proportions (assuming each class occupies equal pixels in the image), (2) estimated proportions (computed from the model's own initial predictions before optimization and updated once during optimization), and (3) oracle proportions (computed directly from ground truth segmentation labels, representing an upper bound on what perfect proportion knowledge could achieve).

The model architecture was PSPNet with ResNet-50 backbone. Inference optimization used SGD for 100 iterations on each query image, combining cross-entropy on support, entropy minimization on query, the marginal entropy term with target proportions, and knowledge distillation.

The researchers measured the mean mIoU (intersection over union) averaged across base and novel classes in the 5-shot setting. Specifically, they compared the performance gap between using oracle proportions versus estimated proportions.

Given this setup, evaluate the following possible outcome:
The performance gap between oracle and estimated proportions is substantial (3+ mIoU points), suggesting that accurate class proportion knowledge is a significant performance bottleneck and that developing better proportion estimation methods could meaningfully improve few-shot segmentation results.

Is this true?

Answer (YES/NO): YES